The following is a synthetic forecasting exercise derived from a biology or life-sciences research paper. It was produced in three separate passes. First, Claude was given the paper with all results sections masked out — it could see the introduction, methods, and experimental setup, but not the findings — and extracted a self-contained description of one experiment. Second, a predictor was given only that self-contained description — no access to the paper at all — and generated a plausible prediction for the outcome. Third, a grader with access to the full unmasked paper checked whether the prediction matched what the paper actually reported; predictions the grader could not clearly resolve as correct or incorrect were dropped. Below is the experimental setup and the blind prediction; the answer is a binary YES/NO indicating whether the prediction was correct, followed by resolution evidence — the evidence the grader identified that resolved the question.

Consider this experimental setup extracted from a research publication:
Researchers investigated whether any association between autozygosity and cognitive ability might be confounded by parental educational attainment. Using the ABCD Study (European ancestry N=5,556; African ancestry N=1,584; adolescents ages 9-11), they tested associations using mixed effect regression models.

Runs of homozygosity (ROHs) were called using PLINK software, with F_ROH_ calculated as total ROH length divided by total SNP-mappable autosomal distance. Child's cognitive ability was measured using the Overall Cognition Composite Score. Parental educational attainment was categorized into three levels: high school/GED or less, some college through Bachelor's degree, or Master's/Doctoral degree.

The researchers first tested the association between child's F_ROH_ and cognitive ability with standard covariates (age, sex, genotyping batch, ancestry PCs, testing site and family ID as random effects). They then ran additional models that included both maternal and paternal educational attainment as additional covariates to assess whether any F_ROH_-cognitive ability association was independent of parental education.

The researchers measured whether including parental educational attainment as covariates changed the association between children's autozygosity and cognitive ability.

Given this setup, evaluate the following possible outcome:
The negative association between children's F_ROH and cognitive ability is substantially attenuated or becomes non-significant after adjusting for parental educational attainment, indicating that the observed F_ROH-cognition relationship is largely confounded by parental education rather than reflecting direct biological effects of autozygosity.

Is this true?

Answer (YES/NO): NO